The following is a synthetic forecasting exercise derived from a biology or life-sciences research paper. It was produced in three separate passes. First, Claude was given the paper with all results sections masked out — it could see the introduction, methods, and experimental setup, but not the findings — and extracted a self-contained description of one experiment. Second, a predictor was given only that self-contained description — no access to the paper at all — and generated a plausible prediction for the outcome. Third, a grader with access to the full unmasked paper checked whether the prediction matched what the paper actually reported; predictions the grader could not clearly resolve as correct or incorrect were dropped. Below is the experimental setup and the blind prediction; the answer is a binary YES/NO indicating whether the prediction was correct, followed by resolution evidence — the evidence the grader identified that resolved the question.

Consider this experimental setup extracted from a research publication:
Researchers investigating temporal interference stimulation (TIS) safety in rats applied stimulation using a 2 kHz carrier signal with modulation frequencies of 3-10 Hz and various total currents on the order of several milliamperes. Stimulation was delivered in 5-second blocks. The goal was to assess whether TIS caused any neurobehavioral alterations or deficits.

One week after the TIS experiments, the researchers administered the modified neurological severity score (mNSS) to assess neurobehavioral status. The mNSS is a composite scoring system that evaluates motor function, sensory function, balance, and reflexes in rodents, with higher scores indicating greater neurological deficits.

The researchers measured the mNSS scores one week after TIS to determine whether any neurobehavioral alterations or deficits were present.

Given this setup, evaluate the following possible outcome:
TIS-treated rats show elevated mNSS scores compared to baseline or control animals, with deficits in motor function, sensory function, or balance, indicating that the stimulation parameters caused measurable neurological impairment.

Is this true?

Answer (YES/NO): NO